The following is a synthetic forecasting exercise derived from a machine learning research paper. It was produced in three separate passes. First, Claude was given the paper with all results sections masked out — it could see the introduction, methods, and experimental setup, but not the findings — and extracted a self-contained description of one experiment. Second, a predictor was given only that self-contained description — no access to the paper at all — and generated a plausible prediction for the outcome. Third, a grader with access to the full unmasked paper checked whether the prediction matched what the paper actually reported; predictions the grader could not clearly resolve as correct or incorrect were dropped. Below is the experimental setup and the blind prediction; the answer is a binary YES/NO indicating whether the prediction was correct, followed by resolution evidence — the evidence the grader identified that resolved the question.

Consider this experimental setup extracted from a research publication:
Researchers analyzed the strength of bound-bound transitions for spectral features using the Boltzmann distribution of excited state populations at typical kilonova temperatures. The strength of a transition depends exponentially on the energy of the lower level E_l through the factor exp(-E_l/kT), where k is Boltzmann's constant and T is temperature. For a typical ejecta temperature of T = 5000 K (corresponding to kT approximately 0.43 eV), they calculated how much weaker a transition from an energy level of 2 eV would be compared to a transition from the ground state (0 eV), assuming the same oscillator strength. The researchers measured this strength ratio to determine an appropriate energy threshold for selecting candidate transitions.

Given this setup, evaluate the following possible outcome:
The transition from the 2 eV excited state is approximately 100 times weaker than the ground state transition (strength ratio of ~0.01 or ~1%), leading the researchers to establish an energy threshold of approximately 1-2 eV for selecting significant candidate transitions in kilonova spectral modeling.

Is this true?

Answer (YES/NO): YES